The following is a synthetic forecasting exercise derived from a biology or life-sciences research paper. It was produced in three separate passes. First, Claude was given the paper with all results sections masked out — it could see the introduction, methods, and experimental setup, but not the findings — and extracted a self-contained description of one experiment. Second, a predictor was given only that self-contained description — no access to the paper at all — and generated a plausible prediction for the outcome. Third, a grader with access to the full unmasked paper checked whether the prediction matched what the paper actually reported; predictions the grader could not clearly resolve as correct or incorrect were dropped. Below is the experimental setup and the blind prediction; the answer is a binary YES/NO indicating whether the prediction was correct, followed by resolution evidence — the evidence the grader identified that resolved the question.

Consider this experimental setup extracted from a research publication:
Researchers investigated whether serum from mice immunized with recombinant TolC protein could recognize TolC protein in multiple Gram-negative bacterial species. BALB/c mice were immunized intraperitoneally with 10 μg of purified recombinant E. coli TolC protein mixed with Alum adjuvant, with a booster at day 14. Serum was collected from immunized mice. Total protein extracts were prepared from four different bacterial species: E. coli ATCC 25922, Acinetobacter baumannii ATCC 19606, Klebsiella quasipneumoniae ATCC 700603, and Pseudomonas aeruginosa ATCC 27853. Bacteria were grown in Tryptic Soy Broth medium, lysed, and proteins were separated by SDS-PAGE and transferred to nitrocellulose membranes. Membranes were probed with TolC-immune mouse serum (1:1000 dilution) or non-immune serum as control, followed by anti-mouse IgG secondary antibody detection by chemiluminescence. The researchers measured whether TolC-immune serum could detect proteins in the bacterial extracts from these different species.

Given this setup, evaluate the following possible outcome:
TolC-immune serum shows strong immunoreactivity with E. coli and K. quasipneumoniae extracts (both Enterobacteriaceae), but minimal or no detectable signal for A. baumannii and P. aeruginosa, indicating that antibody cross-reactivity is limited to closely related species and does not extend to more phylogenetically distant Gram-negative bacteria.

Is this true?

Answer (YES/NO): YES